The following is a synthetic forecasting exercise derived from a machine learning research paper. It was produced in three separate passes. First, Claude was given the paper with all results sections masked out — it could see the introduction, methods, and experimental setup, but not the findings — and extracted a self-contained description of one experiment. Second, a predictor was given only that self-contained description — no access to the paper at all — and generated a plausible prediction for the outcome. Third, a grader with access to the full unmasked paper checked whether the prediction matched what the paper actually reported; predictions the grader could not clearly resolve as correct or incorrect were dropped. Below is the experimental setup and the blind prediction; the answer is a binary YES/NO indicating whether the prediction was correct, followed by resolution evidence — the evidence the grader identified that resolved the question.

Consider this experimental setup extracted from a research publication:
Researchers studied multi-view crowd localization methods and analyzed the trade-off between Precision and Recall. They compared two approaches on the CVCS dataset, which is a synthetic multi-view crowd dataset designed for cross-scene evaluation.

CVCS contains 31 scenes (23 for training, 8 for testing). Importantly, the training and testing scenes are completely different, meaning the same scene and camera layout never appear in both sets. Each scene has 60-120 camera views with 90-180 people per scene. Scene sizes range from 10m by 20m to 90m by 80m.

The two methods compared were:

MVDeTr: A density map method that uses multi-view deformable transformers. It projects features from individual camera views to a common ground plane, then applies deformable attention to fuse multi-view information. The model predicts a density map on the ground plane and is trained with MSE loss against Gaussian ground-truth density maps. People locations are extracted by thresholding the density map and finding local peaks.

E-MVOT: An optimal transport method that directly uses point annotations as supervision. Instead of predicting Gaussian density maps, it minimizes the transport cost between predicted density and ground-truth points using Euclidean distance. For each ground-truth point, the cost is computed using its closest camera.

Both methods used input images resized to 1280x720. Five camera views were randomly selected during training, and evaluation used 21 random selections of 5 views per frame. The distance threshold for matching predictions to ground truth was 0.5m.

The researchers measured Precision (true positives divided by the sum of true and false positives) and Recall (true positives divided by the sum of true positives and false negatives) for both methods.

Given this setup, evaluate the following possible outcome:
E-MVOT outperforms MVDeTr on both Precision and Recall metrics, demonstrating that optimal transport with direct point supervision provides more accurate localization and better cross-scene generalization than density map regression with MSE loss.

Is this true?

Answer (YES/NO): NO